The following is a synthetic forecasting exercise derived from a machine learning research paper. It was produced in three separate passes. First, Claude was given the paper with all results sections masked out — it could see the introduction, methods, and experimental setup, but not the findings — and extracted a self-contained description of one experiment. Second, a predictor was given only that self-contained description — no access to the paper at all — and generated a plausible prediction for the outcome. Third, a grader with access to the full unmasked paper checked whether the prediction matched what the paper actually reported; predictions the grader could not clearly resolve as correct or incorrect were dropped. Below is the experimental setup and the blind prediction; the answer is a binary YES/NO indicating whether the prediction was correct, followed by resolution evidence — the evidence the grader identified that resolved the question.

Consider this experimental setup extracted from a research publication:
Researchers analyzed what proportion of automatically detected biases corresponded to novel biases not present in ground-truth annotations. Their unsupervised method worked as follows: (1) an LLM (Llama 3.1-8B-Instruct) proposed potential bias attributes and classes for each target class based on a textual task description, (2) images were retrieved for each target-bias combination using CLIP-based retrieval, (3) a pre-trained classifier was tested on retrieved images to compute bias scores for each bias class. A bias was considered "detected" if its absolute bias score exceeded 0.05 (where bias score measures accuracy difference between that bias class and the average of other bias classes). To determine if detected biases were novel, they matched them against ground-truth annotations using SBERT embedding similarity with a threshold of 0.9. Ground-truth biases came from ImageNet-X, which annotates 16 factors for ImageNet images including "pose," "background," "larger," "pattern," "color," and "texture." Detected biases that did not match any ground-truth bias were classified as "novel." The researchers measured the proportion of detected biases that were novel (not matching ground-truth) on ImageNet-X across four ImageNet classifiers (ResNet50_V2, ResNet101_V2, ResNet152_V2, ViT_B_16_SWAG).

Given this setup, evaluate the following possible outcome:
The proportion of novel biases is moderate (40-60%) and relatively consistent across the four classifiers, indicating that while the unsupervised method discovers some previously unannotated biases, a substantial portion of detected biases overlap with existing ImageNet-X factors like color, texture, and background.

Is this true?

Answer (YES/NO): NO